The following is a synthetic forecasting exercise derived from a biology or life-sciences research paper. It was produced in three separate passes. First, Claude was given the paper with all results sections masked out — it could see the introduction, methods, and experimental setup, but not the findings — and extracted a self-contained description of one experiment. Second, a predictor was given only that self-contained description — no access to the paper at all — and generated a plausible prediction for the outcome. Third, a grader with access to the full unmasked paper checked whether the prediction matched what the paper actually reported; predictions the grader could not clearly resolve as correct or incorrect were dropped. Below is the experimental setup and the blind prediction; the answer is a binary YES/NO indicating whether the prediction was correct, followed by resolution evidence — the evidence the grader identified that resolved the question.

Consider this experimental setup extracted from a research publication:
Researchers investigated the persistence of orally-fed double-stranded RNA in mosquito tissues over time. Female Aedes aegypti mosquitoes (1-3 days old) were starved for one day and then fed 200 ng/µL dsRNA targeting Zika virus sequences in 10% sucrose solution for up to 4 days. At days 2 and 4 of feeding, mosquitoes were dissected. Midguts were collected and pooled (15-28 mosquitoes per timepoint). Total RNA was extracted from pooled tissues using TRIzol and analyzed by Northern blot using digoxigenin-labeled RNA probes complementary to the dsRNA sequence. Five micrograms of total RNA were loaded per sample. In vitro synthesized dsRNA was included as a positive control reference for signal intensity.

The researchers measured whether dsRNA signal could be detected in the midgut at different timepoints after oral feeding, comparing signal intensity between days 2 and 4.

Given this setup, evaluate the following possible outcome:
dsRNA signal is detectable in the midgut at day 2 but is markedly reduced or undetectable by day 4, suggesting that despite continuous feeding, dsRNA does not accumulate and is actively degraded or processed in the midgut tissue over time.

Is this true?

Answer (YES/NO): NO